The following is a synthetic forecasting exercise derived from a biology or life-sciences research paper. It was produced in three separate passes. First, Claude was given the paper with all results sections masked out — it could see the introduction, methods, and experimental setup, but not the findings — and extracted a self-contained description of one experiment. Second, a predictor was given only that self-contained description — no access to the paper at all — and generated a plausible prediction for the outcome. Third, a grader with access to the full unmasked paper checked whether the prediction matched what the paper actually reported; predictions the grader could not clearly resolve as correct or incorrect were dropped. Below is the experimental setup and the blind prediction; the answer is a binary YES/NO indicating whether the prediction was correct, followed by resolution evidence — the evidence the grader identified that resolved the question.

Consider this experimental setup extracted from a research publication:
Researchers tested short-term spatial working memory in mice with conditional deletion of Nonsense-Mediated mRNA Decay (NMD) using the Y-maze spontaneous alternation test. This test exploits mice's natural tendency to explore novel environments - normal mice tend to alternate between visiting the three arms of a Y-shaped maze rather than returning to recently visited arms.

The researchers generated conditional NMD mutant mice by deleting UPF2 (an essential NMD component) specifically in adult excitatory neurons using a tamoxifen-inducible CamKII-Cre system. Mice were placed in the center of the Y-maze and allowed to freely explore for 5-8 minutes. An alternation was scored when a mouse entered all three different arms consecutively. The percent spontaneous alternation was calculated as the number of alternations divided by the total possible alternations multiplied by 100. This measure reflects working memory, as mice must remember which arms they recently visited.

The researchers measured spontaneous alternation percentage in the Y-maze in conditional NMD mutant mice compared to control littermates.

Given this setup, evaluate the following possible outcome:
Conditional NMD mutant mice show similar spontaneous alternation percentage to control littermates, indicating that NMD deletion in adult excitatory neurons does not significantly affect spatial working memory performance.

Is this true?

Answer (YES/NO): NO